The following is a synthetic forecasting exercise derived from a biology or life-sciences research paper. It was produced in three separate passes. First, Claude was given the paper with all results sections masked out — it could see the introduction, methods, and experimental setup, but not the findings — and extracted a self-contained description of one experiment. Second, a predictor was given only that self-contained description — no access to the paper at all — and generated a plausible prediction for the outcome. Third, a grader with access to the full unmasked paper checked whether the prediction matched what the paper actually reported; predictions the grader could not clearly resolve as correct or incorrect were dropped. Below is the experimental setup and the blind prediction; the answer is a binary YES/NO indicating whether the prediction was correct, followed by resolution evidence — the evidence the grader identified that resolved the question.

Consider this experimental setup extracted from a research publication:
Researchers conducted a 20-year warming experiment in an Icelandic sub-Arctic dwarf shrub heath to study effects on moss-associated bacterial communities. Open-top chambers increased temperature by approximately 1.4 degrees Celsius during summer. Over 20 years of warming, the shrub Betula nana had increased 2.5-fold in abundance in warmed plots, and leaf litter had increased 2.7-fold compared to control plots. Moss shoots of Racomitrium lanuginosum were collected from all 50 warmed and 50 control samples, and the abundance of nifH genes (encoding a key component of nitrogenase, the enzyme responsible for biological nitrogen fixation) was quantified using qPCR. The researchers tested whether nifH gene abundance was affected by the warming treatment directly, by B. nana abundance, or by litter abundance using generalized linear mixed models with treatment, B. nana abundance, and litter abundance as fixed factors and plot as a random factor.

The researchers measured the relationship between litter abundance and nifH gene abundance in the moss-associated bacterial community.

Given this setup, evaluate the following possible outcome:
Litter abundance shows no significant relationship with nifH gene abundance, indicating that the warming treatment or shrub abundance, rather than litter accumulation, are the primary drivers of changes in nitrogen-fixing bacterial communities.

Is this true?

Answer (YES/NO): NO